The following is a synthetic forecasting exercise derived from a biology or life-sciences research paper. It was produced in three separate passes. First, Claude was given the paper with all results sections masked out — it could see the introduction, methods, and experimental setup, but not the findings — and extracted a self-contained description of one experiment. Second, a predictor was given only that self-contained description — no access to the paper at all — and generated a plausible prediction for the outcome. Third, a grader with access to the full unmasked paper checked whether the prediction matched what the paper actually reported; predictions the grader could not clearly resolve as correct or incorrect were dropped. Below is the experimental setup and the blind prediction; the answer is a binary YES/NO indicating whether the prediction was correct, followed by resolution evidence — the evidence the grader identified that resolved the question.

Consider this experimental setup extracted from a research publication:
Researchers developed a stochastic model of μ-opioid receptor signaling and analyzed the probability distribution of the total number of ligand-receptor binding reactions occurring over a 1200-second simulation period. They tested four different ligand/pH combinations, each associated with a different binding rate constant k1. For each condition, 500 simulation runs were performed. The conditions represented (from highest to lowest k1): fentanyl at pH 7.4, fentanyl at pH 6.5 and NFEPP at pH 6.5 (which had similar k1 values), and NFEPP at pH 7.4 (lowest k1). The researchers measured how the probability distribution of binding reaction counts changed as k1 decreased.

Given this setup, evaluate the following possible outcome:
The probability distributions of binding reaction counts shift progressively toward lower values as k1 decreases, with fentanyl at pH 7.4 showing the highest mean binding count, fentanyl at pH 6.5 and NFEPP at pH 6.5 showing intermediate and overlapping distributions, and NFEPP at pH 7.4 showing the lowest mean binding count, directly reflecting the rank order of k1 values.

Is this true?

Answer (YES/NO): NO